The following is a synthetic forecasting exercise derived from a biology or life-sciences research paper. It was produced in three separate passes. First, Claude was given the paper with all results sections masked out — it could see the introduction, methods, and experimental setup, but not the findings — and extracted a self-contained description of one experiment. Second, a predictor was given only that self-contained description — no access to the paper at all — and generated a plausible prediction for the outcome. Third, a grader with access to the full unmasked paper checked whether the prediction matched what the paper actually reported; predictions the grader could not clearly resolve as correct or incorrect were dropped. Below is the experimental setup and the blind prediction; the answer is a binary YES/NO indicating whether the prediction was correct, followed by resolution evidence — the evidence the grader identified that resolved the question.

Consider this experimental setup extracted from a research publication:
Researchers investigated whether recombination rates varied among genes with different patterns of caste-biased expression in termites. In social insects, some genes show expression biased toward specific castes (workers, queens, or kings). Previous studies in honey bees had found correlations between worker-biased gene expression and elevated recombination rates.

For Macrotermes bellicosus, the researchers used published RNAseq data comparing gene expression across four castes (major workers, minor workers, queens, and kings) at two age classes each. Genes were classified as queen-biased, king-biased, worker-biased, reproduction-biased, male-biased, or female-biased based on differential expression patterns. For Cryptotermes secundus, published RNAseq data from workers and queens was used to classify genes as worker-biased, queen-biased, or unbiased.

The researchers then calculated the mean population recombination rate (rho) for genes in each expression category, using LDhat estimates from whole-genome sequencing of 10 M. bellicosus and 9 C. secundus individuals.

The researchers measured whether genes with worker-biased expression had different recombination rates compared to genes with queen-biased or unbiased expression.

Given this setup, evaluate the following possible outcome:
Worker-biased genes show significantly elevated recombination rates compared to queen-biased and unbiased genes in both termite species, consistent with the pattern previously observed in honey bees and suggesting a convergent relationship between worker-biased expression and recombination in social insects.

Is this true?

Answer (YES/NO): NO